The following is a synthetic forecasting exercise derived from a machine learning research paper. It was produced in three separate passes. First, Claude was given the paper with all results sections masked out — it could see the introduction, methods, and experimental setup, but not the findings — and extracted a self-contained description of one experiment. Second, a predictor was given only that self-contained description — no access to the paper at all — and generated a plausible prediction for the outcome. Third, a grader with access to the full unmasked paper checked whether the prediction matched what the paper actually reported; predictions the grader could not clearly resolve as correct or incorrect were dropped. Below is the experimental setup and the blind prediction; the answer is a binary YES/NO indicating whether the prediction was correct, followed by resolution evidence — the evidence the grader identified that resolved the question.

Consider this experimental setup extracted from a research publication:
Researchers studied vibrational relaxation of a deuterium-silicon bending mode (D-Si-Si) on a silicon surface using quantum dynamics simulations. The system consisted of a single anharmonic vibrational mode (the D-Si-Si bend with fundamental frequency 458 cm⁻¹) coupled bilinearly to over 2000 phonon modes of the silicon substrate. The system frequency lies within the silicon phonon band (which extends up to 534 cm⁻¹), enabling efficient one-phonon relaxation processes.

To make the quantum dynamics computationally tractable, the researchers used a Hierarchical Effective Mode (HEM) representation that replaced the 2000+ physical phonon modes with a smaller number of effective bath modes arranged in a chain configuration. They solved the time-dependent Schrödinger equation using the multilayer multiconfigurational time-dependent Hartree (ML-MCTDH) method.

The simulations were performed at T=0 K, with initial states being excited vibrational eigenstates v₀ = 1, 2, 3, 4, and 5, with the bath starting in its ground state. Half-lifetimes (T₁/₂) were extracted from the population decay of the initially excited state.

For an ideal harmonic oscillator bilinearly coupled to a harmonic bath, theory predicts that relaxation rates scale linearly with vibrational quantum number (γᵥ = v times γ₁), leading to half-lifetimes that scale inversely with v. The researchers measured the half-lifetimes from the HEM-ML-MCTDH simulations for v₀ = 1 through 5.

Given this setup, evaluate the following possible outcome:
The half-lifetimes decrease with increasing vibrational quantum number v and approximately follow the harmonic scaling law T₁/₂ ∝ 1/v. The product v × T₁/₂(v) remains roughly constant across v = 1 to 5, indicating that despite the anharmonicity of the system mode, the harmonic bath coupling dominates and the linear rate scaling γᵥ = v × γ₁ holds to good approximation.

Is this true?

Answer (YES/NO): NO